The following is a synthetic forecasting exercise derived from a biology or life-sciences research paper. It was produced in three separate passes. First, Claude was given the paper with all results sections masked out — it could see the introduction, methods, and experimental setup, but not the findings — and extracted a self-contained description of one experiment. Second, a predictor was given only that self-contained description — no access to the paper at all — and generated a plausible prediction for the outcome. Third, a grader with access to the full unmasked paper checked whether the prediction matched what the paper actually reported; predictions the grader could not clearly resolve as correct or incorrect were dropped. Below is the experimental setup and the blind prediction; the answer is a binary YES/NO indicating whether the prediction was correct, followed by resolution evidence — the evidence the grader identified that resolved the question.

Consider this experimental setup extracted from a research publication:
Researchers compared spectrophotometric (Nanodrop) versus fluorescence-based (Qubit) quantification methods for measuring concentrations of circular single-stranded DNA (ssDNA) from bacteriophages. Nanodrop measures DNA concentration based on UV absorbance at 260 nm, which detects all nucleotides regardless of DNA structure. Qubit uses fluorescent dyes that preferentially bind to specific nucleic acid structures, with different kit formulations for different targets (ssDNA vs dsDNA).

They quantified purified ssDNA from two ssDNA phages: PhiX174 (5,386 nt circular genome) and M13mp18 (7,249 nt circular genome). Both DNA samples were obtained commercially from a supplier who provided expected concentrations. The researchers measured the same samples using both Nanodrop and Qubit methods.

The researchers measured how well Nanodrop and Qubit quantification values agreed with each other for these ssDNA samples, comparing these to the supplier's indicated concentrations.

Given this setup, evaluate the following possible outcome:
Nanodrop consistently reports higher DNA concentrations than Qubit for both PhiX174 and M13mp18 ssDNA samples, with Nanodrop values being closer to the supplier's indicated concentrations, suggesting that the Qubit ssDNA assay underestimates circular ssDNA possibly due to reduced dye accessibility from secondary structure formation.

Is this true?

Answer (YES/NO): YES